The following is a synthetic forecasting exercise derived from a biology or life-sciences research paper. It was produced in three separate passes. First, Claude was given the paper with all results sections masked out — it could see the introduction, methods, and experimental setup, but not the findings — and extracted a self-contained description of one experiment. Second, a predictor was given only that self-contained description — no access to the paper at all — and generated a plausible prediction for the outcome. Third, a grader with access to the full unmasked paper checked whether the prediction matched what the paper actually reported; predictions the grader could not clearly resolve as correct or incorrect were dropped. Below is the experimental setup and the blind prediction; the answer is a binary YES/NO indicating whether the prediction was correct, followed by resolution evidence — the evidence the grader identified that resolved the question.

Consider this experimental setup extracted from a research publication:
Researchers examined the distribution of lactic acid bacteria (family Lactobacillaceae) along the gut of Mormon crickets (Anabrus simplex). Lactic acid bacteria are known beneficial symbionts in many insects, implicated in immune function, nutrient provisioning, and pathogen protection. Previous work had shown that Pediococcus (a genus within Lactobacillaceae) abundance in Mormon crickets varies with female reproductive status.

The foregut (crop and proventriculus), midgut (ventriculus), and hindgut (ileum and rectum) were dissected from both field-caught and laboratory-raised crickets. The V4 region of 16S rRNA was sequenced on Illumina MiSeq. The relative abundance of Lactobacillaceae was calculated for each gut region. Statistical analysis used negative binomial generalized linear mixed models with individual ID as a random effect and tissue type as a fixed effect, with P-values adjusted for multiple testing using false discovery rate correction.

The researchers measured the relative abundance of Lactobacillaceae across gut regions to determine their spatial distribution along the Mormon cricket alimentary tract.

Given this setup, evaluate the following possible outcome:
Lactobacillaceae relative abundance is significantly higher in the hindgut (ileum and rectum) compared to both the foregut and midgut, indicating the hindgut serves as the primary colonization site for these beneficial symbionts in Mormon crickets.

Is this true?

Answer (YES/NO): NO